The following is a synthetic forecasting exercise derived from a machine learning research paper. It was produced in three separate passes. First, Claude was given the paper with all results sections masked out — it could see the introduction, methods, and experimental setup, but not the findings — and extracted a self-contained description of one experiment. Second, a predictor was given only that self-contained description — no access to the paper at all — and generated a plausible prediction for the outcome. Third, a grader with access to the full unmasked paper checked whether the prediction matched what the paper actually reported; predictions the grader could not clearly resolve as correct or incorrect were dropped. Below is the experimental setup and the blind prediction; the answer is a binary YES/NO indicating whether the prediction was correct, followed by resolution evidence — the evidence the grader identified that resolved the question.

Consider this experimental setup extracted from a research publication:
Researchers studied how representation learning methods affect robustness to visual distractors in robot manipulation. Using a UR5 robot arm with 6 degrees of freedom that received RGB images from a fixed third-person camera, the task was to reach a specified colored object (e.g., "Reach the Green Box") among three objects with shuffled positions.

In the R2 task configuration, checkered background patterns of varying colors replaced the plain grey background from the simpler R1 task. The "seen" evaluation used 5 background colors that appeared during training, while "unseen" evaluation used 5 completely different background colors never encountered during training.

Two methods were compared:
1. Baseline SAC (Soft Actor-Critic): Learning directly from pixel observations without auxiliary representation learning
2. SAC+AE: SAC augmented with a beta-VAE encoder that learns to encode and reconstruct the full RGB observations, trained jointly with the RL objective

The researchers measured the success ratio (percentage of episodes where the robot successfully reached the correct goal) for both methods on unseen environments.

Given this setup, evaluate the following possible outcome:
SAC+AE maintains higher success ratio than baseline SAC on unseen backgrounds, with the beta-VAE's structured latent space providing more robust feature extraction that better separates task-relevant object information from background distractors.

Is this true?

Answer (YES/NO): YES